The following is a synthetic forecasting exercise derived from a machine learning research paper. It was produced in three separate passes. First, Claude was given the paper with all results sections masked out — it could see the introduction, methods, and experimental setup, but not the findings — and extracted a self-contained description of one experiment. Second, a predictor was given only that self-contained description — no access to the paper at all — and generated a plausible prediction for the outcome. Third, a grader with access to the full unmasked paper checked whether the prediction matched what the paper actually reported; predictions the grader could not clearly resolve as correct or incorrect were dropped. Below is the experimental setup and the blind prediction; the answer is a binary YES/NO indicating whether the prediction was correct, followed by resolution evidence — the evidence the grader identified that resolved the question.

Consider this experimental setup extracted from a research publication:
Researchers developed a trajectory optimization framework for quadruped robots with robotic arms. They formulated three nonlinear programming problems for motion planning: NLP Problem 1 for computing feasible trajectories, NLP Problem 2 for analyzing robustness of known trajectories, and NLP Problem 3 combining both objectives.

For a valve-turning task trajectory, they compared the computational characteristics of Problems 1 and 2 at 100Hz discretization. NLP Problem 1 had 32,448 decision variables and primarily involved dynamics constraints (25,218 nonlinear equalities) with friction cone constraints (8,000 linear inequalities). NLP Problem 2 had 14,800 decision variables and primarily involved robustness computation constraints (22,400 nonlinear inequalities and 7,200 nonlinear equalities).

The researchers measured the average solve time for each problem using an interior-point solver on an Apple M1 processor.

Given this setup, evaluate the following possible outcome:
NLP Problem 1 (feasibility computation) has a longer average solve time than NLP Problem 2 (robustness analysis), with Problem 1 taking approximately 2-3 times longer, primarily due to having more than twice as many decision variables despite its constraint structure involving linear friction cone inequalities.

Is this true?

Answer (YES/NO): NO